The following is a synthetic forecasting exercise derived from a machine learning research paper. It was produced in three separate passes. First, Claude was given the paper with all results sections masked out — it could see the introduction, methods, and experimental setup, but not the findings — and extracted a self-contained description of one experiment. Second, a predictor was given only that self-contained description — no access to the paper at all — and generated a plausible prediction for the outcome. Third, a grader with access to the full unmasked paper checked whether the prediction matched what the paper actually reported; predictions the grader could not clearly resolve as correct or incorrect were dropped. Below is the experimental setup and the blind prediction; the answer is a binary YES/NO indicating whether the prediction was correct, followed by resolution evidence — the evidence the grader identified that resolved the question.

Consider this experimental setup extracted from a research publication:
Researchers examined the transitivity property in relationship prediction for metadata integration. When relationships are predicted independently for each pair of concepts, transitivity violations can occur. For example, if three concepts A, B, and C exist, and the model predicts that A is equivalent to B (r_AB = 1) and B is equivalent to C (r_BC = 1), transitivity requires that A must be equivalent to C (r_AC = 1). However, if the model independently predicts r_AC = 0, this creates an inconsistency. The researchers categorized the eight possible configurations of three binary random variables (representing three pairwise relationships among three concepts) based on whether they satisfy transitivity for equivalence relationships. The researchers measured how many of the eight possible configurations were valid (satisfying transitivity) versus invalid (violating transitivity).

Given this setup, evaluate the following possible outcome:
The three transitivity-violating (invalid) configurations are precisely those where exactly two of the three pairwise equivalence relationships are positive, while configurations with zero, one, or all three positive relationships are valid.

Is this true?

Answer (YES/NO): YES